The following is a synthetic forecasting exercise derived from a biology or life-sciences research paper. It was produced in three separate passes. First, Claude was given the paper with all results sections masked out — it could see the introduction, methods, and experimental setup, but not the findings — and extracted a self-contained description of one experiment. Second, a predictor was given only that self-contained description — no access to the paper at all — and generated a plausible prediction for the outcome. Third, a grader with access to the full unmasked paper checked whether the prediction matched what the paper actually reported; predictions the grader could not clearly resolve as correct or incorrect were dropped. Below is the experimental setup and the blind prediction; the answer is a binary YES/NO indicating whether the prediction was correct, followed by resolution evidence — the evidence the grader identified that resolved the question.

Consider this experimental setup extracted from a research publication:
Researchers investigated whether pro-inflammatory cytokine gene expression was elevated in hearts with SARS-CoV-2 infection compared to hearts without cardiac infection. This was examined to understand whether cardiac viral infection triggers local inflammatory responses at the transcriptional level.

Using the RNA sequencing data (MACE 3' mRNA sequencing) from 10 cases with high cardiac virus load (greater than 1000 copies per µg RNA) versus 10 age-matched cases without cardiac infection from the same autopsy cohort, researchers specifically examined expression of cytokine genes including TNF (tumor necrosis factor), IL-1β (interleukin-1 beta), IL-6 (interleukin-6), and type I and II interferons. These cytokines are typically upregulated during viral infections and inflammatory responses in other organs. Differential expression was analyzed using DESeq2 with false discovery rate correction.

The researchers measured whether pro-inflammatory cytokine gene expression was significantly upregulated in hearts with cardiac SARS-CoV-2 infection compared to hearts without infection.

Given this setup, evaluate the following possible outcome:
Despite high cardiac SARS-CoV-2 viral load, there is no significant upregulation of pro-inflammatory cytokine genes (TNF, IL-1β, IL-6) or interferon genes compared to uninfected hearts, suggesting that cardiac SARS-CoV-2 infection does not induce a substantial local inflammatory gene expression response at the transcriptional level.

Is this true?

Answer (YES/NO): NO